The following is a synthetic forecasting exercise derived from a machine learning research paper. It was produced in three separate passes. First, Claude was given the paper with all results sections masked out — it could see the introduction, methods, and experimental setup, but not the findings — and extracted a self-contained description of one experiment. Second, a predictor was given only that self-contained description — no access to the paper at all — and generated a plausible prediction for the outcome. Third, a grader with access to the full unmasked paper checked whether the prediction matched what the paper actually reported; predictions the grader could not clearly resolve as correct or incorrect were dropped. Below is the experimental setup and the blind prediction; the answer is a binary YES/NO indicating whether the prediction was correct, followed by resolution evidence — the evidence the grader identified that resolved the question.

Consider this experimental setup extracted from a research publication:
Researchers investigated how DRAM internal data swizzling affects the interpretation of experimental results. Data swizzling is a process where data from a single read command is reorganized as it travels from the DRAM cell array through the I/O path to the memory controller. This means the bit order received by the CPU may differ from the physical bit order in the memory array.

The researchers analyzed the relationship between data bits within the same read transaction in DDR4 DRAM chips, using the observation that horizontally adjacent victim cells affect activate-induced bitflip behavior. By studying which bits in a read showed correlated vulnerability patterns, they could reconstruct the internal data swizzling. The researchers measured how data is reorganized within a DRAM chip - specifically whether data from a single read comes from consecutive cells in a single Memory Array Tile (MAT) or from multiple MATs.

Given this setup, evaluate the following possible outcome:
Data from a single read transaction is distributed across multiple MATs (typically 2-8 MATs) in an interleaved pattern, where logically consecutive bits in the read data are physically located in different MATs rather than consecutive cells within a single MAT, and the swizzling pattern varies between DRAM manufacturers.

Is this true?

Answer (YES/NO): NO